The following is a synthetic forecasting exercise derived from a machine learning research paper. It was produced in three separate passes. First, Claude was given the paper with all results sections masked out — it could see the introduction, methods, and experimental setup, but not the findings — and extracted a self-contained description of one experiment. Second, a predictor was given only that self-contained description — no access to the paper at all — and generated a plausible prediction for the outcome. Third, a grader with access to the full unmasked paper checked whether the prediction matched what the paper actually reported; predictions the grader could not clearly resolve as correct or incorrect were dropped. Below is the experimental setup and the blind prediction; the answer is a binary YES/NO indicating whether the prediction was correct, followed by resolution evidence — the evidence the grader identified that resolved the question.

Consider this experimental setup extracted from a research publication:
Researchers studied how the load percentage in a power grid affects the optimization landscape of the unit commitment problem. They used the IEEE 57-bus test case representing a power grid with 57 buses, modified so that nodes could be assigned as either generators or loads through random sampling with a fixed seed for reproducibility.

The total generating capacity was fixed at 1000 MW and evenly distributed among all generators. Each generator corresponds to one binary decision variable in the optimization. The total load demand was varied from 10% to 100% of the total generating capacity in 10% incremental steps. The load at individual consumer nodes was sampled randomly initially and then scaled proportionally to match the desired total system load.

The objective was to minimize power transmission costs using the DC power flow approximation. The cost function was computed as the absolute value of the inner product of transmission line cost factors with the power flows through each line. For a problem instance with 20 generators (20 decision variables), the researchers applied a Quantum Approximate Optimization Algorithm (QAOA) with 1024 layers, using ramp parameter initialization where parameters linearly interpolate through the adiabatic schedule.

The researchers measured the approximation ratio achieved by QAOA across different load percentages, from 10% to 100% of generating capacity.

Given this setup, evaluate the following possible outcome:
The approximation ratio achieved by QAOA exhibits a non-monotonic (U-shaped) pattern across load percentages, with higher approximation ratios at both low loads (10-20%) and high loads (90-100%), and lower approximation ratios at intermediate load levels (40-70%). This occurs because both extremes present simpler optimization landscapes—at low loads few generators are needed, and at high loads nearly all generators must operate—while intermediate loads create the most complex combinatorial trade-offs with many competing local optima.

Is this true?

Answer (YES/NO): NO